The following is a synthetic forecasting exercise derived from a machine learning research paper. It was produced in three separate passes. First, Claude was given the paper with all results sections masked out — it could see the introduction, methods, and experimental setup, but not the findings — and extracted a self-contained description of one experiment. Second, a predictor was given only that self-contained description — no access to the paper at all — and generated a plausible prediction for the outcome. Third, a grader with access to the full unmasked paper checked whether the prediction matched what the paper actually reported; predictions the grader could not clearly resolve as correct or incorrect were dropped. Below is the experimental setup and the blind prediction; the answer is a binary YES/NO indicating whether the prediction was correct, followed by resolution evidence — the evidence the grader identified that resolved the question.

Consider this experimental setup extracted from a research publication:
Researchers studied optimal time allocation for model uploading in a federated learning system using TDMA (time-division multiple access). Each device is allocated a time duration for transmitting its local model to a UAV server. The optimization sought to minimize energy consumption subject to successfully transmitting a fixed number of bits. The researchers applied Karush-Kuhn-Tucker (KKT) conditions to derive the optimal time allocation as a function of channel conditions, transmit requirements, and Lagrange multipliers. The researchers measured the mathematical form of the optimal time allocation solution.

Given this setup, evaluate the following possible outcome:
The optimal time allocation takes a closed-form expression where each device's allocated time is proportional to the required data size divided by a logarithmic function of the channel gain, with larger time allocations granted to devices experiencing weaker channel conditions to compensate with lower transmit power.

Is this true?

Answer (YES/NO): NO